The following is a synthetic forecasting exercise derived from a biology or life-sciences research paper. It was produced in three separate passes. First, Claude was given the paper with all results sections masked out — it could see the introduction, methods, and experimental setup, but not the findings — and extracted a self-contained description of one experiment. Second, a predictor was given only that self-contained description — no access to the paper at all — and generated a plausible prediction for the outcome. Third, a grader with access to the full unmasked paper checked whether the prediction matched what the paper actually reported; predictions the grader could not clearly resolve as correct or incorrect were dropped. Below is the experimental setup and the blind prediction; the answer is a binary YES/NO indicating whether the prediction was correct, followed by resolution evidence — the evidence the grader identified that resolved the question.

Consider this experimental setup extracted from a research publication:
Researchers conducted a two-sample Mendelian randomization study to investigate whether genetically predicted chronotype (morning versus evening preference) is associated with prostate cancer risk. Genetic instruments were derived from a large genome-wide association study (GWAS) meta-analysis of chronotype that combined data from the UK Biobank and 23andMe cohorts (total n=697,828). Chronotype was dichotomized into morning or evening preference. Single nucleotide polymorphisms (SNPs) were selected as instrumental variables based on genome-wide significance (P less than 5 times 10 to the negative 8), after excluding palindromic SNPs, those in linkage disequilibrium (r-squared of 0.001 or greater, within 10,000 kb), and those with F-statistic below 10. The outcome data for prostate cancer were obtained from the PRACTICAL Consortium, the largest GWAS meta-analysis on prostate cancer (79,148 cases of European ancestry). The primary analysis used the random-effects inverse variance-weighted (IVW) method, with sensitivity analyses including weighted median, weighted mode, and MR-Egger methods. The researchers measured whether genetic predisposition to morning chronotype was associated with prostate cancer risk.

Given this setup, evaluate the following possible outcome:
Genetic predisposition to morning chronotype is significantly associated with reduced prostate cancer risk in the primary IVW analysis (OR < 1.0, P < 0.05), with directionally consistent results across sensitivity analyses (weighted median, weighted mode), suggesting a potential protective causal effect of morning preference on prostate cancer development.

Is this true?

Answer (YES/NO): YES